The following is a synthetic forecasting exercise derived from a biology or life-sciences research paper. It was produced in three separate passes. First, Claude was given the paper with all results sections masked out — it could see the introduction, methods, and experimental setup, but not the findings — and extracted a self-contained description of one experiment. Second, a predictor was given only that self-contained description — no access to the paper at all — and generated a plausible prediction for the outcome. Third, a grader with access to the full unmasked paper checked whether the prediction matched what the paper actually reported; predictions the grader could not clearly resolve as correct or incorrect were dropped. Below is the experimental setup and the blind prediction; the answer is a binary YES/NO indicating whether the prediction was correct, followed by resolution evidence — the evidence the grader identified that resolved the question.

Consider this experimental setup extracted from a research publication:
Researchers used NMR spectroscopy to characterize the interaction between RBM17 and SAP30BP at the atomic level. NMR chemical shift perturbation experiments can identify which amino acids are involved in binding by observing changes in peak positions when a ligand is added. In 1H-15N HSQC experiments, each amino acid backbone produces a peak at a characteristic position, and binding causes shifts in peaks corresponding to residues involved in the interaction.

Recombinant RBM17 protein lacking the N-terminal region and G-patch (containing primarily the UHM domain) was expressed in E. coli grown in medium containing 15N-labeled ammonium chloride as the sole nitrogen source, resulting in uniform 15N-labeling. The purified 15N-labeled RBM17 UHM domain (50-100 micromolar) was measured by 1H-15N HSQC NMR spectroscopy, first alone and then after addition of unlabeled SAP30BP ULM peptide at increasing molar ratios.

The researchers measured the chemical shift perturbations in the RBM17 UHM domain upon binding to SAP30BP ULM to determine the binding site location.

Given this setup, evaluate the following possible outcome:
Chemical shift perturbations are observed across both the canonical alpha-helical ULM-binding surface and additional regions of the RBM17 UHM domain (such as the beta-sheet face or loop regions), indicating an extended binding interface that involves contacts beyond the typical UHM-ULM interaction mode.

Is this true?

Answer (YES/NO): NO